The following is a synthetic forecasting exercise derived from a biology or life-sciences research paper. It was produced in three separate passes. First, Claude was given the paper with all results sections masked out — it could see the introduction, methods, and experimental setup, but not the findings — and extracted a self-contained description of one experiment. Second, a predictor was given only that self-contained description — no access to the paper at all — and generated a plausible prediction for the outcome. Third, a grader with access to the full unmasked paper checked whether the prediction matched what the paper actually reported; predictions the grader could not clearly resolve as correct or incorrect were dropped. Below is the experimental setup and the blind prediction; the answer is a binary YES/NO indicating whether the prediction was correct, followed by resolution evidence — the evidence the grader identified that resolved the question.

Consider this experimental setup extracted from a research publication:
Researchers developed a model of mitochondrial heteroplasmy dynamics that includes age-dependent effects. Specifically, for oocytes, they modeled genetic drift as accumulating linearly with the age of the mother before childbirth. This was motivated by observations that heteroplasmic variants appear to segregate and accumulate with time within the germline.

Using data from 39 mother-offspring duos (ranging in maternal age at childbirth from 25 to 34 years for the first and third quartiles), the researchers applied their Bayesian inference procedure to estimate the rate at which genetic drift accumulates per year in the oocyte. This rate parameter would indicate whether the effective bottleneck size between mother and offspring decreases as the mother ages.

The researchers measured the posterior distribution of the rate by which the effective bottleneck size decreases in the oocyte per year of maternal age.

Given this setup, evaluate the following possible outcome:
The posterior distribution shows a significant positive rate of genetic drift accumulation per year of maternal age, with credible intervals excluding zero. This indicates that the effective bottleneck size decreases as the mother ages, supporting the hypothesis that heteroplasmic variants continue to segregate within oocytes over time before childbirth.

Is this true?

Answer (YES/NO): NO